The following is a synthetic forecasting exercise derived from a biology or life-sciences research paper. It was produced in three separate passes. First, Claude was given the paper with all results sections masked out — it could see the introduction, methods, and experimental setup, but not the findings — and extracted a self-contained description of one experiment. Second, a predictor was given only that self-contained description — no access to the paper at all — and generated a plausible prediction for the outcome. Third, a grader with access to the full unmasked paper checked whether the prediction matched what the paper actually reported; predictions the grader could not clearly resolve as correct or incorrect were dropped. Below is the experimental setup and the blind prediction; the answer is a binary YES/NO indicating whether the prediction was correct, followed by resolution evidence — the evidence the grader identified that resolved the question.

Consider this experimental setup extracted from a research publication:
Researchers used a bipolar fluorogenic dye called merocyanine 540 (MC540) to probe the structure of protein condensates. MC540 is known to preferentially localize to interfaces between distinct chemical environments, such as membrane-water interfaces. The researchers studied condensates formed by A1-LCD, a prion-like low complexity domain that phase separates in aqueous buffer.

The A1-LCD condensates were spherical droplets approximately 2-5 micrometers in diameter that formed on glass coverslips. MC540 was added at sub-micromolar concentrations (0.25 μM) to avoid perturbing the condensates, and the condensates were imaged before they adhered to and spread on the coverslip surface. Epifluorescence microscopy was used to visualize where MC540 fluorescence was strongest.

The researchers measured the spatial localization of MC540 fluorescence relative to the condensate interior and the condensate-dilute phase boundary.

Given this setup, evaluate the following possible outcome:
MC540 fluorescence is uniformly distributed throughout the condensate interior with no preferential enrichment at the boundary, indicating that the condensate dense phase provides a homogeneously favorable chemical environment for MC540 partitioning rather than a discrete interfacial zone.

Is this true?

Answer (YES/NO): NO